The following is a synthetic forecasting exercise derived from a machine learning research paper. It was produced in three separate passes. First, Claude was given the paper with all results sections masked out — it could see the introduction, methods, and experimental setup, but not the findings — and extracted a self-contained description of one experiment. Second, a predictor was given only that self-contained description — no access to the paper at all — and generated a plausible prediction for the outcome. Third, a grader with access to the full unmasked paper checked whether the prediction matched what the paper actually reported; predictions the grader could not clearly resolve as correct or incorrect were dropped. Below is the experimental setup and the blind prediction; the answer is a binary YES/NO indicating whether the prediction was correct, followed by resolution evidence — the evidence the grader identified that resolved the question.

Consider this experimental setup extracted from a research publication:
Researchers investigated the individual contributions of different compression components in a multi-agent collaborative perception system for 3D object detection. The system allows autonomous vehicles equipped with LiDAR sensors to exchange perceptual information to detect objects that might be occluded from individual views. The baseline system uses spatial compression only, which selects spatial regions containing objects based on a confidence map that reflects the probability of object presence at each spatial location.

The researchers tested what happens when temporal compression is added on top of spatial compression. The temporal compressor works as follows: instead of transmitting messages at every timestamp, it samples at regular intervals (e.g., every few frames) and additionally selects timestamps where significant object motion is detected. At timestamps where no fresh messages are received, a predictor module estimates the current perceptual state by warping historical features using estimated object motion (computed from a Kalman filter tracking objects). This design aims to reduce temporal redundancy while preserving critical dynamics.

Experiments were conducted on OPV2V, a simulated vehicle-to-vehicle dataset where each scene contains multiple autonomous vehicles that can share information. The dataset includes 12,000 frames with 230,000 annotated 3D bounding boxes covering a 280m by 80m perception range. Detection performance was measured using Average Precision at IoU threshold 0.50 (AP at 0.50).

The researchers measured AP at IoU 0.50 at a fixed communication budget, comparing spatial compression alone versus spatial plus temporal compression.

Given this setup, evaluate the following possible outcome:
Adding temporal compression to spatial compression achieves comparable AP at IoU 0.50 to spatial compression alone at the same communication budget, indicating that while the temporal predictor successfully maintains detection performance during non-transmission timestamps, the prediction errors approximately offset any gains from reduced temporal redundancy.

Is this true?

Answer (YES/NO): NO